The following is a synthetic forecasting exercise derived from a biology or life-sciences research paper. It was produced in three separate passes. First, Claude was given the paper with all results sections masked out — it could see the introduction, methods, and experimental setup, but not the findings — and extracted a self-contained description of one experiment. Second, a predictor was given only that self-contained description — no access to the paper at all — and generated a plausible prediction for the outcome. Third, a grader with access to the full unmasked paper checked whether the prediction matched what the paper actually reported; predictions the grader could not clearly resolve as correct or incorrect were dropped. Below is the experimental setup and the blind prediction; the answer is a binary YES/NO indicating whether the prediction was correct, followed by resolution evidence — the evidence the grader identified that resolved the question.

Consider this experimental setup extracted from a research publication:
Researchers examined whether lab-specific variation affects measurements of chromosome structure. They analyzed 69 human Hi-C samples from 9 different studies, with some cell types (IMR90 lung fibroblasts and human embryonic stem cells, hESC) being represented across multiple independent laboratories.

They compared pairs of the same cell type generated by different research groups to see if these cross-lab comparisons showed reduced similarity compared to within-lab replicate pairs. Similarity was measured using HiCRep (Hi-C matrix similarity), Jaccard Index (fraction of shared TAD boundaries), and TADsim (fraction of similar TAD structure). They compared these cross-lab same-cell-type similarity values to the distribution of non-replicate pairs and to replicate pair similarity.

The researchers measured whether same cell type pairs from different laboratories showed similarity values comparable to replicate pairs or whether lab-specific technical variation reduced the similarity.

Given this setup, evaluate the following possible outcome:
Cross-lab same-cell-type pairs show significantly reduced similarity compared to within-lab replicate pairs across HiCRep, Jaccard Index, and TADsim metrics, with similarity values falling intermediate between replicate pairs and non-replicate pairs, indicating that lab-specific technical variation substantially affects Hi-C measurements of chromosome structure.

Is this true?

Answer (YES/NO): NO